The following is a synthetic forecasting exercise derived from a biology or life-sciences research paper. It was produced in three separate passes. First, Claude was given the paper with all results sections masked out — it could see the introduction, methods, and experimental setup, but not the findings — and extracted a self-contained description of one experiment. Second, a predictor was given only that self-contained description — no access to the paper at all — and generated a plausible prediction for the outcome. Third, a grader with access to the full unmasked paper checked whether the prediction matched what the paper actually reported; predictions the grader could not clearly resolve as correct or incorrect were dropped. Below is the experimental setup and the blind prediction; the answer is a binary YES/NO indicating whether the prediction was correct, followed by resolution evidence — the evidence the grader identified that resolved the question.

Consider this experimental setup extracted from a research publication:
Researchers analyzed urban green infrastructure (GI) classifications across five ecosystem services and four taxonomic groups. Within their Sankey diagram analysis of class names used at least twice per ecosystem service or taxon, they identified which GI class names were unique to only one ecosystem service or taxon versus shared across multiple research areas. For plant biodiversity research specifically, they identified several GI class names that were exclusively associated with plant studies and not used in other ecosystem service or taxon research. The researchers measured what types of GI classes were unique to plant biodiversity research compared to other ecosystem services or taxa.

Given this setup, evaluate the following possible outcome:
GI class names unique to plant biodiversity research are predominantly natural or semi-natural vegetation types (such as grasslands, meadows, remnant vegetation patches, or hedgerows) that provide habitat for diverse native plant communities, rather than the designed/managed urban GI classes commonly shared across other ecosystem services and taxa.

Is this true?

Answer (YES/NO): NO